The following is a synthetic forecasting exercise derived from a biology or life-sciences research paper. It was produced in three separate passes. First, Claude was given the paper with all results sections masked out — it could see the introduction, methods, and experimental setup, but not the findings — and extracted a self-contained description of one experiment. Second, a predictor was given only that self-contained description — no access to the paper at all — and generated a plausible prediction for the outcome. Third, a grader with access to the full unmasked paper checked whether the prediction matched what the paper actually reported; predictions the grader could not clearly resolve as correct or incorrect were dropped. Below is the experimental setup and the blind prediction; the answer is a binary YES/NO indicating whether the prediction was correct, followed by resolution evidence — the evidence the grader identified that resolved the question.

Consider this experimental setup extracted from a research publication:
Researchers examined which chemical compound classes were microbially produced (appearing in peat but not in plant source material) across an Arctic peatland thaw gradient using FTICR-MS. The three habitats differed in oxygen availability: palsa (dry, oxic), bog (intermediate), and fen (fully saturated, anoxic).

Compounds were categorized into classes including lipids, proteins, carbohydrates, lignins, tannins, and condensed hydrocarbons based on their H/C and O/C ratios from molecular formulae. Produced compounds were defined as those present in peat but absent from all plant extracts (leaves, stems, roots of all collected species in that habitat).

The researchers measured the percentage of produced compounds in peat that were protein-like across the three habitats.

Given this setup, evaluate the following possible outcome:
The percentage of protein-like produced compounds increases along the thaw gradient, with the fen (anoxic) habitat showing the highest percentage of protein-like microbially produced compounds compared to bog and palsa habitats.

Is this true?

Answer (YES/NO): NO